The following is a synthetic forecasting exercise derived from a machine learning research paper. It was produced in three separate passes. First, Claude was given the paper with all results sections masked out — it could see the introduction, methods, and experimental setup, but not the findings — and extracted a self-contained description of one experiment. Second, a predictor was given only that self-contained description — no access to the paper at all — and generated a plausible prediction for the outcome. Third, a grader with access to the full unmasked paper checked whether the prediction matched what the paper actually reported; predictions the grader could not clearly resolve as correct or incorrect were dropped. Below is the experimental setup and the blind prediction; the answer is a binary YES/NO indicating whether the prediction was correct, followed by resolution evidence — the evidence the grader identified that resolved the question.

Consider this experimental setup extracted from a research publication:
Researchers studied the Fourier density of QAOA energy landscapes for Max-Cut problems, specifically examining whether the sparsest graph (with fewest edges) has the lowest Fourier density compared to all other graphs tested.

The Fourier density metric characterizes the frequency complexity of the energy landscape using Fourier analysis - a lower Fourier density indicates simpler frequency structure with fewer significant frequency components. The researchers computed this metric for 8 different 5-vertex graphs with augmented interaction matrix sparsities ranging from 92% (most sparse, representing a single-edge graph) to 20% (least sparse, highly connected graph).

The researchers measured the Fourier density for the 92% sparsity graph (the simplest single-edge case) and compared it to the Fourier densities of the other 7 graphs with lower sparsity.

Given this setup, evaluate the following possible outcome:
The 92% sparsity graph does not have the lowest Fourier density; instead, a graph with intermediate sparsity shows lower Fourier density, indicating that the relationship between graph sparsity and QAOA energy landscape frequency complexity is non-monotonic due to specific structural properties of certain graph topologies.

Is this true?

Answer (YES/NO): YES